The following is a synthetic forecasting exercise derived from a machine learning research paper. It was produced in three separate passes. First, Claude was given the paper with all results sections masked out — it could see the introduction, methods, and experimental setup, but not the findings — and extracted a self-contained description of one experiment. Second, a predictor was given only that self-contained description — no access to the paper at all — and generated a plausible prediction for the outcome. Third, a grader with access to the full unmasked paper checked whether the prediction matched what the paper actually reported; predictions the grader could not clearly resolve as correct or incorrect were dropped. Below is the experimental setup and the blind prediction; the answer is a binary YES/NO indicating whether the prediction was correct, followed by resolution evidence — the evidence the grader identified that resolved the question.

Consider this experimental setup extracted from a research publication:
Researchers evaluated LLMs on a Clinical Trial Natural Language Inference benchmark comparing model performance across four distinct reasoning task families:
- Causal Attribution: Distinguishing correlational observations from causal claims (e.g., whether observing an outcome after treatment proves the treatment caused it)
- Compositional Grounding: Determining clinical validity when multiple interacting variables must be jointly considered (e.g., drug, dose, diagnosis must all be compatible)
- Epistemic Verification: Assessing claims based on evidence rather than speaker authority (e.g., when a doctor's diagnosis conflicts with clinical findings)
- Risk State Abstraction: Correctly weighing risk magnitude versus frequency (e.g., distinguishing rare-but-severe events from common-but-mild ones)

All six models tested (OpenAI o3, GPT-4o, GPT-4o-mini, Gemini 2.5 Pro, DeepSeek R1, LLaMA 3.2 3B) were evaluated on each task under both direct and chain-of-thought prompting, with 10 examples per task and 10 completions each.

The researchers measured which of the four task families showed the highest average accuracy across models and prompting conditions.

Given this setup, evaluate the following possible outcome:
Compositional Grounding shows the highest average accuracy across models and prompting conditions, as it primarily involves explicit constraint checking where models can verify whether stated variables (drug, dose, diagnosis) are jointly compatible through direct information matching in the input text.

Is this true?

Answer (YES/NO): NO